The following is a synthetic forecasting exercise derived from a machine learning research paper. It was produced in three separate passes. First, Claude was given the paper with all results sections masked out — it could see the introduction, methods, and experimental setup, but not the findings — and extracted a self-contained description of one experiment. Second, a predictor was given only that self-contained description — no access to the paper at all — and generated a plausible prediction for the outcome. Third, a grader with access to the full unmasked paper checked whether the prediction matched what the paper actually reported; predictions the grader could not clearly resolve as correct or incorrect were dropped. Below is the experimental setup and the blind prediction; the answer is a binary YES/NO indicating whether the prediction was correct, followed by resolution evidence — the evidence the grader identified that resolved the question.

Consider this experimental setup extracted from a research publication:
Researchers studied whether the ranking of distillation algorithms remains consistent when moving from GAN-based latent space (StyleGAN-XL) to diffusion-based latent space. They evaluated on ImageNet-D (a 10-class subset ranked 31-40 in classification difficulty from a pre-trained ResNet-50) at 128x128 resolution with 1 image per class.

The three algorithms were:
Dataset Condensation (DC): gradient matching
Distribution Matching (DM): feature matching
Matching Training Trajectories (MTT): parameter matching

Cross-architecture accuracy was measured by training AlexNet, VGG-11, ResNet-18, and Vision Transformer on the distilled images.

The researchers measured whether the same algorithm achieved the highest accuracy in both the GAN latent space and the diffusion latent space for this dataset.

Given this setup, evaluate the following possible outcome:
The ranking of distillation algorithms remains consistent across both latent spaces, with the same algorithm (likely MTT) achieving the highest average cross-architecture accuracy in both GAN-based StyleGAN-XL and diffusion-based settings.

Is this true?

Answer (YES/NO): YES